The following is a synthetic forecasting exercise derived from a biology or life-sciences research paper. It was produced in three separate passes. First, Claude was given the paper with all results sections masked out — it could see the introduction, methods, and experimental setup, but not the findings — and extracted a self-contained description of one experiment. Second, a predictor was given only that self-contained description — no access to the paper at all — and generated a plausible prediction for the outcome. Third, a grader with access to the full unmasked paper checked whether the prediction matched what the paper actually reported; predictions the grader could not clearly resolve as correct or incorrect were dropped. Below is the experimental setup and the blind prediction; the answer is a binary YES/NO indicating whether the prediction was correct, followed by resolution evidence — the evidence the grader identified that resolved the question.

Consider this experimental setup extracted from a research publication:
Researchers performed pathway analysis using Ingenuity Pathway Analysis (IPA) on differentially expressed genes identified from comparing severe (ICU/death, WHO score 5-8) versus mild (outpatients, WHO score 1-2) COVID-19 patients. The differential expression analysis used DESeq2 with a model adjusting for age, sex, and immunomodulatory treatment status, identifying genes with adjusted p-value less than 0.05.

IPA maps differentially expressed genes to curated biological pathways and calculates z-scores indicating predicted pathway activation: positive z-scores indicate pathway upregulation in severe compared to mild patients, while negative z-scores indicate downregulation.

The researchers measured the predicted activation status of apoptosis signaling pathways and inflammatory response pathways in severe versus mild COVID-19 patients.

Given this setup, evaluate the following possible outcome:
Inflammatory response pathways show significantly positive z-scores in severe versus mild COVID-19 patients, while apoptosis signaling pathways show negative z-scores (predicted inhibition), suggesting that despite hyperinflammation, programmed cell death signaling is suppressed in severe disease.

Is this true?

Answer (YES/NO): YES